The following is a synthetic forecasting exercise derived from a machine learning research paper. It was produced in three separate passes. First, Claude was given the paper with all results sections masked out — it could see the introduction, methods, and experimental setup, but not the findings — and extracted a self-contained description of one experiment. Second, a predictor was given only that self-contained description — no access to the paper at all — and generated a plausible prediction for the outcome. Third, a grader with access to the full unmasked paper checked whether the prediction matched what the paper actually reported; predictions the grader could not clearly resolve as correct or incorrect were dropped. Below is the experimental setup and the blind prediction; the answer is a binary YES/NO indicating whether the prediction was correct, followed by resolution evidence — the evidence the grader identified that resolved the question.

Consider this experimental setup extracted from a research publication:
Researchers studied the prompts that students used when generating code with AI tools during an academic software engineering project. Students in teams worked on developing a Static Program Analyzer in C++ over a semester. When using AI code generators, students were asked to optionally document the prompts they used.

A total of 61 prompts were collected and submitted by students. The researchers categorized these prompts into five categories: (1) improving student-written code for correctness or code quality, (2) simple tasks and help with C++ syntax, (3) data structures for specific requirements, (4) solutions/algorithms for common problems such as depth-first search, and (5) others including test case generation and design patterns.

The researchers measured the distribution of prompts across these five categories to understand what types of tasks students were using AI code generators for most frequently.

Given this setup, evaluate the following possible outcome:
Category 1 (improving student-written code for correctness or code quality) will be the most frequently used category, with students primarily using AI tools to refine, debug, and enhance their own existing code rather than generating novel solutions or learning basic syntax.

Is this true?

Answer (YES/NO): NO